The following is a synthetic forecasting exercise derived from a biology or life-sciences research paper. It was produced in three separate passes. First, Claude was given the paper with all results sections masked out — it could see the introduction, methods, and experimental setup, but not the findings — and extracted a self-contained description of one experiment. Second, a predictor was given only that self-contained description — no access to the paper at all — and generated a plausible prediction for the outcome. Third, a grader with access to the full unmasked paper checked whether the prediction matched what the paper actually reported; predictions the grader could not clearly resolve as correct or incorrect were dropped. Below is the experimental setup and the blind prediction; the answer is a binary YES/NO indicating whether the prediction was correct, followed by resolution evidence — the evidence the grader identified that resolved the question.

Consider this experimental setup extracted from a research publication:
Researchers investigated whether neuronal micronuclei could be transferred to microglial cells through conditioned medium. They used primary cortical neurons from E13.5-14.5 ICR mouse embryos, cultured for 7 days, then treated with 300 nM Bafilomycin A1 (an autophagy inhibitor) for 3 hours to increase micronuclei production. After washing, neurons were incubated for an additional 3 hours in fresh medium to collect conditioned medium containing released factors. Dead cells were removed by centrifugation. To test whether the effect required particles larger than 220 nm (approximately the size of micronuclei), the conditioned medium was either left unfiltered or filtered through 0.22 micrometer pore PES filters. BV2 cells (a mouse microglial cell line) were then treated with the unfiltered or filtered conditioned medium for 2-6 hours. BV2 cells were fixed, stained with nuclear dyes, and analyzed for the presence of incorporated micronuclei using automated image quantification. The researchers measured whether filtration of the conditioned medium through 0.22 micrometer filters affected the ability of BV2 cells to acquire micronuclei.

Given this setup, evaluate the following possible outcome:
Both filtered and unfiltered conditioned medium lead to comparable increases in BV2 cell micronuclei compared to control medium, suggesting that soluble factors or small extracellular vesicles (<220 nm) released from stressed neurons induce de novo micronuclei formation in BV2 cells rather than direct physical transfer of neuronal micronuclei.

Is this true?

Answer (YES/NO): NO